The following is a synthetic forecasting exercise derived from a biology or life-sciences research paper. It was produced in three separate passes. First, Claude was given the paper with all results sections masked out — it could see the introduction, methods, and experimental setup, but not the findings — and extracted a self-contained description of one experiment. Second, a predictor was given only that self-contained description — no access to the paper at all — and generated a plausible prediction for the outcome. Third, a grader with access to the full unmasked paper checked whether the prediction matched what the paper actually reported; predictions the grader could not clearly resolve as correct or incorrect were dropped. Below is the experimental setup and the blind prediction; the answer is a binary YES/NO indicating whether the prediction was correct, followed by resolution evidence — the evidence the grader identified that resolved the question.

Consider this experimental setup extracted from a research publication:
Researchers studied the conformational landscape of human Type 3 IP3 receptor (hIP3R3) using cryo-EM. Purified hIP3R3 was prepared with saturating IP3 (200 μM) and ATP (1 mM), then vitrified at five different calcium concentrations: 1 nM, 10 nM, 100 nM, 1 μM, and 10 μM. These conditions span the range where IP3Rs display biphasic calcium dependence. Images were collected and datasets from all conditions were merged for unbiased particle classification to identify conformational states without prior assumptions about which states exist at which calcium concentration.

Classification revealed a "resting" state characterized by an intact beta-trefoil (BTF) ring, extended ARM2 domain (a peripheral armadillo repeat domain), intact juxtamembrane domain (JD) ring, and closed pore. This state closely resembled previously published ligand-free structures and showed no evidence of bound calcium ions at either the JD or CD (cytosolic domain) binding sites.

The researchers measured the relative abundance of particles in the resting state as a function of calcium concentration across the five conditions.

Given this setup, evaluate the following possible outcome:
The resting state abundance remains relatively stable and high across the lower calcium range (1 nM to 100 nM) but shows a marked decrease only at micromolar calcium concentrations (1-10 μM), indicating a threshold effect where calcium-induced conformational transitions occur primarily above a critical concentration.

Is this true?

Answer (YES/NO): NO